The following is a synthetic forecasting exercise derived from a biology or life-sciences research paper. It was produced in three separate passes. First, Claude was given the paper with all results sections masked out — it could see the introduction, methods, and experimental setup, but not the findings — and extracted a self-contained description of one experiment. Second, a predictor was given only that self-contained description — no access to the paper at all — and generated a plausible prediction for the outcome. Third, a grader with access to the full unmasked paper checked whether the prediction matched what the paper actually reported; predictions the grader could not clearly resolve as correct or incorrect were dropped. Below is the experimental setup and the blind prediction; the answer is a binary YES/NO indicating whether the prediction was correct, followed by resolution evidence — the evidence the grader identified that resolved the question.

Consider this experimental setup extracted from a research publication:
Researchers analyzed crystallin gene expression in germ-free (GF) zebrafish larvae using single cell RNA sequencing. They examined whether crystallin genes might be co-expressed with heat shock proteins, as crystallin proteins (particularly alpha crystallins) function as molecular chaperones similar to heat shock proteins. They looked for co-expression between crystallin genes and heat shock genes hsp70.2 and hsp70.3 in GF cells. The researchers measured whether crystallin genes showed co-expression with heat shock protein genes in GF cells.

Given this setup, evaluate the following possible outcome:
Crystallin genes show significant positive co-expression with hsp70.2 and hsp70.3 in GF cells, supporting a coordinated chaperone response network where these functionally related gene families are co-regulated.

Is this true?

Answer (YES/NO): NO